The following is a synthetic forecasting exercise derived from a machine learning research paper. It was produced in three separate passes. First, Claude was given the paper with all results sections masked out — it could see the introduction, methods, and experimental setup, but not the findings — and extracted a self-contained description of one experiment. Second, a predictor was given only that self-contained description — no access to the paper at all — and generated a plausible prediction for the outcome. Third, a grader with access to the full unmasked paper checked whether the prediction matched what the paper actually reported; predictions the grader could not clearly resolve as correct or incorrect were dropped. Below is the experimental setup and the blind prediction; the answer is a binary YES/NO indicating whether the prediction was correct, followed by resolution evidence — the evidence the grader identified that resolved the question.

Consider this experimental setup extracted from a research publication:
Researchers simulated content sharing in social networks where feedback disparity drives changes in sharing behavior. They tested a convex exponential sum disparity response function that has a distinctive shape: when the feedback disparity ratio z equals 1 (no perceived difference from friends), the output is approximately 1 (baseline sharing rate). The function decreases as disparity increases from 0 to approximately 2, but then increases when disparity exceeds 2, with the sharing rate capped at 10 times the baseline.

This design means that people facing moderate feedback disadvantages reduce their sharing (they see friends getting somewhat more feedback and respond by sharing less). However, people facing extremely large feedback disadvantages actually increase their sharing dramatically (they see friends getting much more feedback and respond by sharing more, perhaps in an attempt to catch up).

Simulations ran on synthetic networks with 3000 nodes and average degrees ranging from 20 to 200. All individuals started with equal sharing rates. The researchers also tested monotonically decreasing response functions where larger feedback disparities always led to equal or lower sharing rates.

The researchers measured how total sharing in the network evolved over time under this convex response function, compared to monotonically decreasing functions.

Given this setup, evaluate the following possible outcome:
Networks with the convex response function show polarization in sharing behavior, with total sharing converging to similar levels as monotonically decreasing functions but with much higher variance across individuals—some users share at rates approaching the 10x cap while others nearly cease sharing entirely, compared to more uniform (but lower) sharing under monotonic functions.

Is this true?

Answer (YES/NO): NO